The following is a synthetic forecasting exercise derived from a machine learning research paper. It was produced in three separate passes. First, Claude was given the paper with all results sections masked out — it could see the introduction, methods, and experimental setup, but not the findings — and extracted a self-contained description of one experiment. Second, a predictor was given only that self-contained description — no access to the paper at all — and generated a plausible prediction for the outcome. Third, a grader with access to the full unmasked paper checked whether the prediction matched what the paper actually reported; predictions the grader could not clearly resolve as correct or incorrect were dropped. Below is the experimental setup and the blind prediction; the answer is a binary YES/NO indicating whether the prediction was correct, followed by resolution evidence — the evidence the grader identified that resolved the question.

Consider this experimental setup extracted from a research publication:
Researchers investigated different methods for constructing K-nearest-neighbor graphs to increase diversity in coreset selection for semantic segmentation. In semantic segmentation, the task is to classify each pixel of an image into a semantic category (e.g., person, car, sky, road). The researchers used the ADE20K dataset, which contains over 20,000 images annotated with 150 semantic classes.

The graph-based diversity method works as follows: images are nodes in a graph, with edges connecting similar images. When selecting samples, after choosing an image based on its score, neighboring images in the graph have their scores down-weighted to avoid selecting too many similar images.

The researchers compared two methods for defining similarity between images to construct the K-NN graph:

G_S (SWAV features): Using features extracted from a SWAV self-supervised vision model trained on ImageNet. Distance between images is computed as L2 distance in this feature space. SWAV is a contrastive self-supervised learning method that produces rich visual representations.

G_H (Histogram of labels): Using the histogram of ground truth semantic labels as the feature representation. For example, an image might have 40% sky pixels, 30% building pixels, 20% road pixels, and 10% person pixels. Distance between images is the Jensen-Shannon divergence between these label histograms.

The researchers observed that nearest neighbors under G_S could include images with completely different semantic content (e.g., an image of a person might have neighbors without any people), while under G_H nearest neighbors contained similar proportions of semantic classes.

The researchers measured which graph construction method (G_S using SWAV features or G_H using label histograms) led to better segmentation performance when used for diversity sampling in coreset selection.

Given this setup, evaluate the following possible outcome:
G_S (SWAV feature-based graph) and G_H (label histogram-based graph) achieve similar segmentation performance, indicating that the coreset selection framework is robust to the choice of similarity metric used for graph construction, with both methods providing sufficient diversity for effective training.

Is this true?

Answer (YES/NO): NO